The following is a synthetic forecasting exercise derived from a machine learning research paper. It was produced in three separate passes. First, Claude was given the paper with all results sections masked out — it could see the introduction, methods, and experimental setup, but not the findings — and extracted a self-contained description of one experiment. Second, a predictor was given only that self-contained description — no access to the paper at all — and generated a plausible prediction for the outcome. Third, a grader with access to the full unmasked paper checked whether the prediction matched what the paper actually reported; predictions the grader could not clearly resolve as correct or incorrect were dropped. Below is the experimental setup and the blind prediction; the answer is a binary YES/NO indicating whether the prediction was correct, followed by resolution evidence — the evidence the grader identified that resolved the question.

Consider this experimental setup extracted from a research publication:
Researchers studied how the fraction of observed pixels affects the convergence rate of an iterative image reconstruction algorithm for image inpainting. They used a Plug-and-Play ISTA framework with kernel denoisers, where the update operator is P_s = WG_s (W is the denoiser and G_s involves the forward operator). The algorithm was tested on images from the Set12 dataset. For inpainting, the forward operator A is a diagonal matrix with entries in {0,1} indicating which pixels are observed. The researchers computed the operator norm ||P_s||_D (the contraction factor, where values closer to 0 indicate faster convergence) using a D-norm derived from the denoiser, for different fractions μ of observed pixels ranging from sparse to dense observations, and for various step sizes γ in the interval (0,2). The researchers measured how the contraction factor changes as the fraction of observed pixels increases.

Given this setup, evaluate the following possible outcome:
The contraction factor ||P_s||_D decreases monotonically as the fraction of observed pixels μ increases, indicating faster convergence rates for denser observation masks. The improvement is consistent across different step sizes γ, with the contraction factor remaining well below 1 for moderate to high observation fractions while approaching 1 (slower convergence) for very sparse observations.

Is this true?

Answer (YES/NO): YES